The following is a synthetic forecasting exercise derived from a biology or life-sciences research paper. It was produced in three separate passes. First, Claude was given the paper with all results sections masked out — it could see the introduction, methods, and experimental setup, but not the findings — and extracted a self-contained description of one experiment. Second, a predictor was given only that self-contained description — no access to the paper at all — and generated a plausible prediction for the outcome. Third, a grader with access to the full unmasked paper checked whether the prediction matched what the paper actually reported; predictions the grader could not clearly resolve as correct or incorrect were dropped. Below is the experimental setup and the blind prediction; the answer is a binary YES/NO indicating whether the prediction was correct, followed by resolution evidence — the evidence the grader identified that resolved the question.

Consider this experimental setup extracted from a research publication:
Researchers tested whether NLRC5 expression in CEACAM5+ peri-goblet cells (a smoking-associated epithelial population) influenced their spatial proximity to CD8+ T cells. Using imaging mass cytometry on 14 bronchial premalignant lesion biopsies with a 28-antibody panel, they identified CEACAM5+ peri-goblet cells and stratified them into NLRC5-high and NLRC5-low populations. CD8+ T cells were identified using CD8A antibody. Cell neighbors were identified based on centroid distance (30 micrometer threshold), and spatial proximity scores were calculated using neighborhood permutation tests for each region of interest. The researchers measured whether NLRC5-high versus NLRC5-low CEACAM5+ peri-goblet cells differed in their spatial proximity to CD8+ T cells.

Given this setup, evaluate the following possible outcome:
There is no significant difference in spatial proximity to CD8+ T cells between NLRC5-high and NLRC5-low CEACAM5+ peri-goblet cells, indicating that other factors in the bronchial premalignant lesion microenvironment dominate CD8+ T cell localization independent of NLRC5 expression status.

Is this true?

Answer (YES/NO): YES